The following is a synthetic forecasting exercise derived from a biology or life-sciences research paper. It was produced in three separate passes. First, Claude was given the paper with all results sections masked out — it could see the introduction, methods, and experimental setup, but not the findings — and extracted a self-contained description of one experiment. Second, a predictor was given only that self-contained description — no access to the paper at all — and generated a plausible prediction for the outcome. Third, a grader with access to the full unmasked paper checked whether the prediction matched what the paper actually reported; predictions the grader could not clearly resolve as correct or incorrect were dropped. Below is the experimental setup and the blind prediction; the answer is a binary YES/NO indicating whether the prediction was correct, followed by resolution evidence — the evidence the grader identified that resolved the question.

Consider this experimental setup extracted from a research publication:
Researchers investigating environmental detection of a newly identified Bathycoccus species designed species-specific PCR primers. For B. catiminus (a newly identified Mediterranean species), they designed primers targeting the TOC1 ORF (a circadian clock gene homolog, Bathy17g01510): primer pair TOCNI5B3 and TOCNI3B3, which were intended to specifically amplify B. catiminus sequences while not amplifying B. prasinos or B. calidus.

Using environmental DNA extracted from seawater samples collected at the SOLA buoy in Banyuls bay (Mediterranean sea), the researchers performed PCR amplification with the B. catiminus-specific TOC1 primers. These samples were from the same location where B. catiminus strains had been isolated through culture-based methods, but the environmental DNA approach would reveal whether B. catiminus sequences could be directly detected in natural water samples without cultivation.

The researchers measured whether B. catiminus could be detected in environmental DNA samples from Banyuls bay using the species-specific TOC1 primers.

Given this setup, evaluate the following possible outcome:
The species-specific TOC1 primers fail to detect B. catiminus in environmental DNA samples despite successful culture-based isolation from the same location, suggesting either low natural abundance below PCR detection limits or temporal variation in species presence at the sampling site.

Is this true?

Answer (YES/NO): NO